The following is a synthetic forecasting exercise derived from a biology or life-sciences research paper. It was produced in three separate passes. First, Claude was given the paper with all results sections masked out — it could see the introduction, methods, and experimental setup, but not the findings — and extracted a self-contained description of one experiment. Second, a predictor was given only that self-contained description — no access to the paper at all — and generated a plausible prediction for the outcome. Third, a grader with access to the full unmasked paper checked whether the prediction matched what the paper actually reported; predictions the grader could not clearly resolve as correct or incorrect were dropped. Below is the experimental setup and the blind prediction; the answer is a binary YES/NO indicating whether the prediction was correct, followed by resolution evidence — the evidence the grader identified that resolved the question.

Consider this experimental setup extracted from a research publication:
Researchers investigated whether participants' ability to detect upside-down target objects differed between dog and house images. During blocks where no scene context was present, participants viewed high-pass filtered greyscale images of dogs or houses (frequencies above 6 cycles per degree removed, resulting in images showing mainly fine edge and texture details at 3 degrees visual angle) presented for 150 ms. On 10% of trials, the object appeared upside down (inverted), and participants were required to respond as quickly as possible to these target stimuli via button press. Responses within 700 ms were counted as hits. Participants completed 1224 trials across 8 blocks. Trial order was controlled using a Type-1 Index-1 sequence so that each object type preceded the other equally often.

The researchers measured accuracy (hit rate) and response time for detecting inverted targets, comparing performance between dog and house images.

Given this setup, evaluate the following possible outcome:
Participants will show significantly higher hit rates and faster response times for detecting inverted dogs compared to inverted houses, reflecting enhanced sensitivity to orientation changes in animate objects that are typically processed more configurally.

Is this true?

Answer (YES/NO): NO